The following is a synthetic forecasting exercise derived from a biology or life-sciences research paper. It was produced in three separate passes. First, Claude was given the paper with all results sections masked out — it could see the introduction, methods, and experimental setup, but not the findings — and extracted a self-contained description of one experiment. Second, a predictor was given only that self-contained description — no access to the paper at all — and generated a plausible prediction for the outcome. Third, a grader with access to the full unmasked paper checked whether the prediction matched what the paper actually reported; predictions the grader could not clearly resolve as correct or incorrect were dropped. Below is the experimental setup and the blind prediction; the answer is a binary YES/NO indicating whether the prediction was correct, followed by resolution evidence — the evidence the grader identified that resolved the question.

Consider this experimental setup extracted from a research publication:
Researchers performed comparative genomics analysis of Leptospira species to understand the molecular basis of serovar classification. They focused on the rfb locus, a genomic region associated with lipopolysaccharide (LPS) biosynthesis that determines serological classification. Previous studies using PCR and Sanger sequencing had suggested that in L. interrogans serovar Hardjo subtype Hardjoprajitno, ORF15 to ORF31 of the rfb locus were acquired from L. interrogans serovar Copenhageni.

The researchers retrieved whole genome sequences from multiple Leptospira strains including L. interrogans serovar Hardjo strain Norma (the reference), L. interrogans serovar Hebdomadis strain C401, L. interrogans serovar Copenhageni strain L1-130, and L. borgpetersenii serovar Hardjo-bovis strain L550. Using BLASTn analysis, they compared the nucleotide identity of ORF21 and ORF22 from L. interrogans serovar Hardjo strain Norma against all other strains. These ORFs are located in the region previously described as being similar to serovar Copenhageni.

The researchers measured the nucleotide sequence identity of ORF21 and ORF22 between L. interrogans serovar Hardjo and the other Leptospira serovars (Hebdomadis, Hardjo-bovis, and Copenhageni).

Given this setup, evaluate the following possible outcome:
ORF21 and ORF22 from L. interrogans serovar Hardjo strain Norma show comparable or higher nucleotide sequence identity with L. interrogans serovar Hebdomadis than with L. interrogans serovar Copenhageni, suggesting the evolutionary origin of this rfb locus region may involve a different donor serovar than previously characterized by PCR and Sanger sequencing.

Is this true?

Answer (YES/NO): YES